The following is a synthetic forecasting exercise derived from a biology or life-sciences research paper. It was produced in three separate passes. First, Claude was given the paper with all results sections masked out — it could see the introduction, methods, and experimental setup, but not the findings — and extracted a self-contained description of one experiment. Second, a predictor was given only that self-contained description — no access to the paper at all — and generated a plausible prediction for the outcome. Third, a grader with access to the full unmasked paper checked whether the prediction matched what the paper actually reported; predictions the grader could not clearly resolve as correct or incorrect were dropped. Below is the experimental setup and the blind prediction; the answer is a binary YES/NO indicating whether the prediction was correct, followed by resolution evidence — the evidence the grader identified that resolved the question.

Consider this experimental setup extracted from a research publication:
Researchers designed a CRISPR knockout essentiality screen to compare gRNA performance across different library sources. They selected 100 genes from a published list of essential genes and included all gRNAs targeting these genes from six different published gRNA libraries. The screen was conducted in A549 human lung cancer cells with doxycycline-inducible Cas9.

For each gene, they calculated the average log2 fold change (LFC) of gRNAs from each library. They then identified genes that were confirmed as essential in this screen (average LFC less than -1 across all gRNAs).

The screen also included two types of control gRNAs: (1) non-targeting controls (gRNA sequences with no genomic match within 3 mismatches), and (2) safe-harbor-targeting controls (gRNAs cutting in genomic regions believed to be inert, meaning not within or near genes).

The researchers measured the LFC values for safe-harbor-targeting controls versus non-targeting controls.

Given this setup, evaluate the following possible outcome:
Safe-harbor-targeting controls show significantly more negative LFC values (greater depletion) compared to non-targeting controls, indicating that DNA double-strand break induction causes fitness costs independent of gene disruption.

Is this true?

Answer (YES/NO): NO